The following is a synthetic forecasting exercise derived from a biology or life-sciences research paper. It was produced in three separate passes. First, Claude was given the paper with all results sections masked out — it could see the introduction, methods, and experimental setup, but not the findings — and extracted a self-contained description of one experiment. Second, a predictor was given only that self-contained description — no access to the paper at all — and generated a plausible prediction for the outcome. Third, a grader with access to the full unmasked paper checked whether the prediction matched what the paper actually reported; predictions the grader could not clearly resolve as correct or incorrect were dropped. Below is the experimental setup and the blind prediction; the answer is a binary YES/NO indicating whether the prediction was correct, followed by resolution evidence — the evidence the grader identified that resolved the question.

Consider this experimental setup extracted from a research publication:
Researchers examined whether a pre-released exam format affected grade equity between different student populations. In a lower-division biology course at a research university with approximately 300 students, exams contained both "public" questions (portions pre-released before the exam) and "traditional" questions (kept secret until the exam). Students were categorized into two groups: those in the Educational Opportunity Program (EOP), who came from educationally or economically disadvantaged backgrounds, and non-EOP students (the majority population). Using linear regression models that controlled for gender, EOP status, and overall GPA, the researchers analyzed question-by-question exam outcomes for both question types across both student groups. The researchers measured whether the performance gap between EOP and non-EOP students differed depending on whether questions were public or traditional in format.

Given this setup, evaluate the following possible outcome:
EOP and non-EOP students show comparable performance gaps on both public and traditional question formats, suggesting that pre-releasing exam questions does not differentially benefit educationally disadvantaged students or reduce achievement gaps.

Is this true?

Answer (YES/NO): YES